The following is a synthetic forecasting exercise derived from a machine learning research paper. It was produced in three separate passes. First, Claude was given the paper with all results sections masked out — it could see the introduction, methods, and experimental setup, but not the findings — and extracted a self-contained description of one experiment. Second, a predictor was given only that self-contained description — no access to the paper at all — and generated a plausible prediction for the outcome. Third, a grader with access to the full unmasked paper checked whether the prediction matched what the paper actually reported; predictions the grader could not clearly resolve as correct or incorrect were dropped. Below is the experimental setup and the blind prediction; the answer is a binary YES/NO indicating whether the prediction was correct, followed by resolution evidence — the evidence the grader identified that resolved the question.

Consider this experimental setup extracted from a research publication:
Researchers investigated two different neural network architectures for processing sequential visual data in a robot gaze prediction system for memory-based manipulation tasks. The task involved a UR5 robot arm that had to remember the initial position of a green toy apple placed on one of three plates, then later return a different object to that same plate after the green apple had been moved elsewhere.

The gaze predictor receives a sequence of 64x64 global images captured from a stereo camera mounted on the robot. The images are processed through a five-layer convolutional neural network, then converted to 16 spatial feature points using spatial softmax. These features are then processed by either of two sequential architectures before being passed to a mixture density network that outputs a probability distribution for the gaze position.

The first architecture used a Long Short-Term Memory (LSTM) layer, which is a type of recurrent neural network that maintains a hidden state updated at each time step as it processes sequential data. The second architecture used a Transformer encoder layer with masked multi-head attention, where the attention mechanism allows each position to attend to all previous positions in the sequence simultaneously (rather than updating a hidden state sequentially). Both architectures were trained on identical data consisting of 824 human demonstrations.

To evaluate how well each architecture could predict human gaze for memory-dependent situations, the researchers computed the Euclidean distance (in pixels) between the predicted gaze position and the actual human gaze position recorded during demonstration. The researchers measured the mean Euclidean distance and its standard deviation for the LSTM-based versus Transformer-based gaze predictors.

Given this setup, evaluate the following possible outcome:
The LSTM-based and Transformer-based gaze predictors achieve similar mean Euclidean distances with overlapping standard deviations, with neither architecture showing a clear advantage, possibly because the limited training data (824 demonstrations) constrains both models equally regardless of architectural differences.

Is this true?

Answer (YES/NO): YES